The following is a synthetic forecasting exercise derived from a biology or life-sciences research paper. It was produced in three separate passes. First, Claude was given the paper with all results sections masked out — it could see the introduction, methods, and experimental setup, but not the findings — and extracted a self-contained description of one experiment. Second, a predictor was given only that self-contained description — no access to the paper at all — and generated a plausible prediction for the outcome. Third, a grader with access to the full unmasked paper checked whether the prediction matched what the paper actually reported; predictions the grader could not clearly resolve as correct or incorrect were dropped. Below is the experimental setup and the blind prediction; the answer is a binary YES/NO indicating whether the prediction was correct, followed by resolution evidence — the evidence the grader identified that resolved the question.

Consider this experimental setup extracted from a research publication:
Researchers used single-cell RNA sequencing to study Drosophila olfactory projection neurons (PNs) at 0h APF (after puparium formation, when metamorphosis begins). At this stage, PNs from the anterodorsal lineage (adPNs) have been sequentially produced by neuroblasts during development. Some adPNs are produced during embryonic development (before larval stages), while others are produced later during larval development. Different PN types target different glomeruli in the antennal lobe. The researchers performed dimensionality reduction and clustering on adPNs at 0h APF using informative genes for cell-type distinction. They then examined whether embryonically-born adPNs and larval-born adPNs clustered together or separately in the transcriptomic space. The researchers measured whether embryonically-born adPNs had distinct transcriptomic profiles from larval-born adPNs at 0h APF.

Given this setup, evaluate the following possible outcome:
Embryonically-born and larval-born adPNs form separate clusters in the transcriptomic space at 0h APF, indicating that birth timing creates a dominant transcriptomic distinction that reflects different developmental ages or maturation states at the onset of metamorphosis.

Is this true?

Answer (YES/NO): YES